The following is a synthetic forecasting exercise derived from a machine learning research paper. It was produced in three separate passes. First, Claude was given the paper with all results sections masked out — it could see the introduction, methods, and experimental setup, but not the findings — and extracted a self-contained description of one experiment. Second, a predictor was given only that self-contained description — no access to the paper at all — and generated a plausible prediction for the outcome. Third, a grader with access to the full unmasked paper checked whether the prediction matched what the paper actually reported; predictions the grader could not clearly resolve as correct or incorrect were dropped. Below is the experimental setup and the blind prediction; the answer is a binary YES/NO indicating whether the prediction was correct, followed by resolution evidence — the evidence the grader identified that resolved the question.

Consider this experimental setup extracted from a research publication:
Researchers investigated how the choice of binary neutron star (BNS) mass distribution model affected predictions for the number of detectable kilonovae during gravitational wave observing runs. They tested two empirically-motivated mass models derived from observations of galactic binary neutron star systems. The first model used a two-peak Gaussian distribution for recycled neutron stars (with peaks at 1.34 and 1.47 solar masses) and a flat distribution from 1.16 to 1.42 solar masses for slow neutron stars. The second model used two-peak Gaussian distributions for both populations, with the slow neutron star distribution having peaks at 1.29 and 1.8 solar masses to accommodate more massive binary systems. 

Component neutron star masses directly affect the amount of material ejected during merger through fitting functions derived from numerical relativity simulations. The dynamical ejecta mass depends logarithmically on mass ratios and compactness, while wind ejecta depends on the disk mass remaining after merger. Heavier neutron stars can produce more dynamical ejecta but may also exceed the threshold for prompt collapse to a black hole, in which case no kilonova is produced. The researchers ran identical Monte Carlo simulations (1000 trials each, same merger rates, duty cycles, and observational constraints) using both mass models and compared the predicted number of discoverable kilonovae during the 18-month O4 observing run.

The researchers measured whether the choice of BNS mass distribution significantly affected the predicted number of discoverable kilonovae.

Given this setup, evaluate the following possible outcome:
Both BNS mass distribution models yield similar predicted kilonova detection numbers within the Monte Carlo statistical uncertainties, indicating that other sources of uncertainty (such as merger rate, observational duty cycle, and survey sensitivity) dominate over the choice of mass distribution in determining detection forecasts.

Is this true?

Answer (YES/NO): YES